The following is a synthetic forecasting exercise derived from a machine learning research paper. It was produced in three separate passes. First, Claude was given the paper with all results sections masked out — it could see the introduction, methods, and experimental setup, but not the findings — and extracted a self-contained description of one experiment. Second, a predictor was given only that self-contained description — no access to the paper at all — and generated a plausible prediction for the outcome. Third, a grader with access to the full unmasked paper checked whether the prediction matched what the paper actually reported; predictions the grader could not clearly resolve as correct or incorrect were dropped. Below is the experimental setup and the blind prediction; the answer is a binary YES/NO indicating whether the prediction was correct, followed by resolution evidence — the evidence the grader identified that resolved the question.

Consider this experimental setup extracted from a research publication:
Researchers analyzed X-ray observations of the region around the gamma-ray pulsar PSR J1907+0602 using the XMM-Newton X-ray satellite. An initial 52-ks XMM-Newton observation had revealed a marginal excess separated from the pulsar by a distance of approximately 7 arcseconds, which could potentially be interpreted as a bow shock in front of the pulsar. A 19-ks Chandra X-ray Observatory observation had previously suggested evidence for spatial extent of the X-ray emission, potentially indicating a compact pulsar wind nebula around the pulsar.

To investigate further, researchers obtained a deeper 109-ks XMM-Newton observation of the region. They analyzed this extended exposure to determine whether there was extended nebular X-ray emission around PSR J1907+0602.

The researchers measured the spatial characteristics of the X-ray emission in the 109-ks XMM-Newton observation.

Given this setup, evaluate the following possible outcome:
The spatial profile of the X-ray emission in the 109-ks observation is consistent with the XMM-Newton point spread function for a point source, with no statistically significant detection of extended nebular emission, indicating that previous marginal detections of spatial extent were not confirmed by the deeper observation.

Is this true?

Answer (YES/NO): YES